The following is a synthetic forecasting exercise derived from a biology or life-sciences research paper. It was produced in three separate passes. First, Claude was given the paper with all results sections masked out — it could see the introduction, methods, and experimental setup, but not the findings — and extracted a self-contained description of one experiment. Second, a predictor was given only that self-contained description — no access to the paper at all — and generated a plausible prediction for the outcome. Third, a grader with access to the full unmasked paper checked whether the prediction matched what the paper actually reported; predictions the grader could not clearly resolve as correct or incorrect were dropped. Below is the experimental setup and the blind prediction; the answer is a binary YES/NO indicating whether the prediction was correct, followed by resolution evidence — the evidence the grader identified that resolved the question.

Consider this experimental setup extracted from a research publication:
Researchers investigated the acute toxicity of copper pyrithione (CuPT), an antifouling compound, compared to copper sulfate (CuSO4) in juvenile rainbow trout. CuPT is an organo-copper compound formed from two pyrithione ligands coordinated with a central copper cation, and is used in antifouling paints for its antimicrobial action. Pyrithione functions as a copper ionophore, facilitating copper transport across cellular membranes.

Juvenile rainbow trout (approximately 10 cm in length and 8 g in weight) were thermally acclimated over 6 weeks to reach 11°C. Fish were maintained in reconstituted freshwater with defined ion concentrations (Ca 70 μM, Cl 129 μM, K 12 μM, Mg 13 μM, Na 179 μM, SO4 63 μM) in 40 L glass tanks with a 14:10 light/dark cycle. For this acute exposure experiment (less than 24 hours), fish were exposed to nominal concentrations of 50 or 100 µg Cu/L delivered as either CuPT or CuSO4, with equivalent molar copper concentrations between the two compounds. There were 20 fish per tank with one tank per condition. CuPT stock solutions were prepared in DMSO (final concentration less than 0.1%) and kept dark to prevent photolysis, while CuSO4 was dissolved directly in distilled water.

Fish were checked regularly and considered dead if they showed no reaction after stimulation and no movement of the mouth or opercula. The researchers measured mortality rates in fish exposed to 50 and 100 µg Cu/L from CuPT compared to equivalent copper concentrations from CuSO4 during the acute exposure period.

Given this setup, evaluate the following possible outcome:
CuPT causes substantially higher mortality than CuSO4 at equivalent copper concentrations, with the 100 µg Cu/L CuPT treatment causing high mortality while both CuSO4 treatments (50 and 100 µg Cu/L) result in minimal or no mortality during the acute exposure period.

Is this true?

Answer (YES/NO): YES